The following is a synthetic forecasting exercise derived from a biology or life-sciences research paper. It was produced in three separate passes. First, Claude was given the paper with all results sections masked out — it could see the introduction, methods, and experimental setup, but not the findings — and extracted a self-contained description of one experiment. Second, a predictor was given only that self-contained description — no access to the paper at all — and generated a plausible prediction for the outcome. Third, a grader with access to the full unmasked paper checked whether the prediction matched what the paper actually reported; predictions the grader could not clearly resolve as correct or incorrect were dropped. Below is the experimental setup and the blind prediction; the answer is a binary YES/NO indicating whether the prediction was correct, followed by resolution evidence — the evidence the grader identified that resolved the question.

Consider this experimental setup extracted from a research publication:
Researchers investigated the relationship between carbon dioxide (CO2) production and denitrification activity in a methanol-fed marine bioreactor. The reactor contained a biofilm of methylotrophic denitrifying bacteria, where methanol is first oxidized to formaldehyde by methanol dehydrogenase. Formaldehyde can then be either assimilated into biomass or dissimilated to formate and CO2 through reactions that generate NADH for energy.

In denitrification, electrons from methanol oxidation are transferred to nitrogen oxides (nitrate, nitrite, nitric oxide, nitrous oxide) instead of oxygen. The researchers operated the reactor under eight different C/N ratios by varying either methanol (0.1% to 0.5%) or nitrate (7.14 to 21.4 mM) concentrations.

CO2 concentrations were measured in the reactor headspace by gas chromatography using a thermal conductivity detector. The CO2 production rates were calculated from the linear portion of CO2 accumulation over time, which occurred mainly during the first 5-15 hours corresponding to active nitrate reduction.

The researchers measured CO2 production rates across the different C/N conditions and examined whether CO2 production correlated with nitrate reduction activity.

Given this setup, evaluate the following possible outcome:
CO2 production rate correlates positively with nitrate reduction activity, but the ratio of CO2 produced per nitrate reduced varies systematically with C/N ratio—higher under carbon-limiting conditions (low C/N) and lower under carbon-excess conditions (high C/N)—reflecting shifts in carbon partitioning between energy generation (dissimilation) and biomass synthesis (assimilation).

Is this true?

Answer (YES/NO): NO